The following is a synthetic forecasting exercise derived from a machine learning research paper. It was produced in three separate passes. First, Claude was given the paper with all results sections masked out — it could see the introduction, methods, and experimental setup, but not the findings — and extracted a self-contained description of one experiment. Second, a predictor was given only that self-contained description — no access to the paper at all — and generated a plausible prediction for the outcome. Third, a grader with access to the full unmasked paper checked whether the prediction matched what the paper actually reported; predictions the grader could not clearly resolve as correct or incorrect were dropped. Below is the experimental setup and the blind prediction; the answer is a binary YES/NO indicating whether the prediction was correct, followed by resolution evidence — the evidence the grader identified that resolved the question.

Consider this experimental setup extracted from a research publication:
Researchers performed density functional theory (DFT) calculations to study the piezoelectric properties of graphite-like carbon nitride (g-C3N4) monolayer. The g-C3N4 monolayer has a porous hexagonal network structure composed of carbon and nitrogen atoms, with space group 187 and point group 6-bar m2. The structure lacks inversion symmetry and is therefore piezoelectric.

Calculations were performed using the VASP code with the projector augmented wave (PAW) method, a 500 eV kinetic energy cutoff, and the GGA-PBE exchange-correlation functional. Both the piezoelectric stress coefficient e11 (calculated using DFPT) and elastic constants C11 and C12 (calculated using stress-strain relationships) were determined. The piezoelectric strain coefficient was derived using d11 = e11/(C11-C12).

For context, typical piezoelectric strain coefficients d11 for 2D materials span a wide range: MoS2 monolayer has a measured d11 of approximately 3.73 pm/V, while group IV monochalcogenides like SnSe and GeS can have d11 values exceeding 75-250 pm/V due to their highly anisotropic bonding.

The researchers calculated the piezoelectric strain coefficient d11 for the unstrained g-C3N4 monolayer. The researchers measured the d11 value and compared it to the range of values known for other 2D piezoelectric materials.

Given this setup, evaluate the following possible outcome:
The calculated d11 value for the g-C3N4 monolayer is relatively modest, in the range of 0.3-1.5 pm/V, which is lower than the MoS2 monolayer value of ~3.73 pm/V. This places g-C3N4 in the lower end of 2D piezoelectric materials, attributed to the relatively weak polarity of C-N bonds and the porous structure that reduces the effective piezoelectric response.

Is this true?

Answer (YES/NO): YES